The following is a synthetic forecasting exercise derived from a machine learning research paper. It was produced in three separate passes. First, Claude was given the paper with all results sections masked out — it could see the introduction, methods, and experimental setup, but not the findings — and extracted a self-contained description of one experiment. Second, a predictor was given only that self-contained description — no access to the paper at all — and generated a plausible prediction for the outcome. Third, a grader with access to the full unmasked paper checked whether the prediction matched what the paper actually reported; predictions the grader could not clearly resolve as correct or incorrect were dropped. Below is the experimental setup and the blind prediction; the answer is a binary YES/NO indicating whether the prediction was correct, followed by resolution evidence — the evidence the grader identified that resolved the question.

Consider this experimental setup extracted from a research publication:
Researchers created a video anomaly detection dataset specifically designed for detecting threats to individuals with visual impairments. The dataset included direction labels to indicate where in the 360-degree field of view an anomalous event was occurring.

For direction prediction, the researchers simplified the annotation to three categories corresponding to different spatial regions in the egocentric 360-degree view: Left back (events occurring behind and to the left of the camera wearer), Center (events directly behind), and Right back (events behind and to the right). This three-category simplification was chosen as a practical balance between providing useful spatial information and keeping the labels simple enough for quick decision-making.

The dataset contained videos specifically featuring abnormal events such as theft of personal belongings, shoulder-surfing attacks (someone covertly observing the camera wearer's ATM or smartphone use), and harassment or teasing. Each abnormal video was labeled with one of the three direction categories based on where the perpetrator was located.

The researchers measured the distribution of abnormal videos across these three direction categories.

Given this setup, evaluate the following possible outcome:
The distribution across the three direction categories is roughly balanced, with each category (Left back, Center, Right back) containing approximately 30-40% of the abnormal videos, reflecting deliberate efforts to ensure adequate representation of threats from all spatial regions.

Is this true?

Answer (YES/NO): YES